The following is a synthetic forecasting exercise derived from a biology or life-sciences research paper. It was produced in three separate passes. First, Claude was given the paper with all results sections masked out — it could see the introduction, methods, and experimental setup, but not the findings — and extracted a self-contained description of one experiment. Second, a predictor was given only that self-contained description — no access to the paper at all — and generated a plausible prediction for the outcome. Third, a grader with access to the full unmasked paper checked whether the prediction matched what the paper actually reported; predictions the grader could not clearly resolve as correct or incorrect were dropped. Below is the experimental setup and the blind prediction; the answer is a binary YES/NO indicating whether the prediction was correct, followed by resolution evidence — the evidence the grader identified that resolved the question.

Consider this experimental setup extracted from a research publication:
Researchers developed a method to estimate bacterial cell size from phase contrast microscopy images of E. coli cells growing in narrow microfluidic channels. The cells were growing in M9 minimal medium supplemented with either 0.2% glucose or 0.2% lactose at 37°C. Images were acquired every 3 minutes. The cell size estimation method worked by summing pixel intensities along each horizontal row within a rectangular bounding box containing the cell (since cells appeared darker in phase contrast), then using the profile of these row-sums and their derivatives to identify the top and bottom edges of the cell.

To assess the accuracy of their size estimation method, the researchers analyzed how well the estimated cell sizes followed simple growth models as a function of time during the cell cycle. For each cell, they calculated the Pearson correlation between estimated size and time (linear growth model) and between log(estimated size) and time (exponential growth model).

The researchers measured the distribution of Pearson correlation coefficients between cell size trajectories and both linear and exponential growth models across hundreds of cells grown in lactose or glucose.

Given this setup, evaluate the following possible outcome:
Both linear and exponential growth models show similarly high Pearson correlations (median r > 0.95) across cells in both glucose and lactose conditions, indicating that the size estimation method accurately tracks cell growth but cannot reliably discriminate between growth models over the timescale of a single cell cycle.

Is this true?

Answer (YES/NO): NO